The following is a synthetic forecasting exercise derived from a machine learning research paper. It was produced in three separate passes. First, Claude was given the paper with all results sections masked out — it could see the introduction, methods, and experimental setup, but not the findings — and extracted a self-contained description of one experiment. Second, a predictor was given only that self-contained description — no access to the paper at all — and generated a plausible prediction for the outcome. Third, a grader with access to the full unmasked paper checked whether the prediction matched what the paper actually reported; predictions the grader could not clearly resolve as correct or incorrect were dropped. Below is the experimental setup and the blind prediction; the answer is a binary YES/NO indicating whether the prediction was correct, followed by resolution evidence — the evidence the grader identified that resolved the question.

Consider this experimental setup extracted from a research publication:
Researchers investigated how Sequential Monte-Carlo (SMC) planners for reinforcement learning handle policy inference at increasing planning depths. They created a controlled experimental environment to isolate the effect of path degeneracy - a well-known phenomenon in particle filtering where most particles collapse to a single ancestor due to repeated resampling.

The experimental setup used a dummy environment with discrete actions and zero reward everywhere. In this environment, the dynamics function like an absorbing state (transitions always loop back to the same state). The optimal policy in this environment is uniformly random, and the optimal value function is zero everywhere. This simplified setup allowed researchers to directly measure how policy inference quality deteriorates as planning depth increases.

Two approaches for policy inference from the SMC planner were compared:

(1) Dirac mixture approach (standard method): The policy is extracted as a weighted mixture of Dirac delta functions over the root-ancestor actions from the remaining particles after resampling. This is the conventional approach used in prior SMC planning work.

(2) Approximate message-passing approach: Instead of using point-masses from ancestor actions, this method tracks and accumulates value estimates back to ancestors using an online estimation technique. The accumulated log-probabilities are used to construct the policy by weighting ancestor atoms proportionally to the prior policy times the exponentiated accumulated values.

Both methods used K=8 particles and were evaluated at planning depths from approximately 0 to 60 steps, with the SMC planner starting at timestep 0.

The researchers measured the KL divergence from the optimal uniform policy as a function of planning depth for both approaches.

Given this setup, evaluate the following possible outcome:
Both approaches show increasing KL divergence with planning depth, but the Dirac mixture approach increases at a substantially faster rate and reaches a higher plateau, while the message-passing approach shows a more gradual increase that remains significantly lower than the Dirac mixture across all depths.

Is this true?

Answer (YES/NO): NO